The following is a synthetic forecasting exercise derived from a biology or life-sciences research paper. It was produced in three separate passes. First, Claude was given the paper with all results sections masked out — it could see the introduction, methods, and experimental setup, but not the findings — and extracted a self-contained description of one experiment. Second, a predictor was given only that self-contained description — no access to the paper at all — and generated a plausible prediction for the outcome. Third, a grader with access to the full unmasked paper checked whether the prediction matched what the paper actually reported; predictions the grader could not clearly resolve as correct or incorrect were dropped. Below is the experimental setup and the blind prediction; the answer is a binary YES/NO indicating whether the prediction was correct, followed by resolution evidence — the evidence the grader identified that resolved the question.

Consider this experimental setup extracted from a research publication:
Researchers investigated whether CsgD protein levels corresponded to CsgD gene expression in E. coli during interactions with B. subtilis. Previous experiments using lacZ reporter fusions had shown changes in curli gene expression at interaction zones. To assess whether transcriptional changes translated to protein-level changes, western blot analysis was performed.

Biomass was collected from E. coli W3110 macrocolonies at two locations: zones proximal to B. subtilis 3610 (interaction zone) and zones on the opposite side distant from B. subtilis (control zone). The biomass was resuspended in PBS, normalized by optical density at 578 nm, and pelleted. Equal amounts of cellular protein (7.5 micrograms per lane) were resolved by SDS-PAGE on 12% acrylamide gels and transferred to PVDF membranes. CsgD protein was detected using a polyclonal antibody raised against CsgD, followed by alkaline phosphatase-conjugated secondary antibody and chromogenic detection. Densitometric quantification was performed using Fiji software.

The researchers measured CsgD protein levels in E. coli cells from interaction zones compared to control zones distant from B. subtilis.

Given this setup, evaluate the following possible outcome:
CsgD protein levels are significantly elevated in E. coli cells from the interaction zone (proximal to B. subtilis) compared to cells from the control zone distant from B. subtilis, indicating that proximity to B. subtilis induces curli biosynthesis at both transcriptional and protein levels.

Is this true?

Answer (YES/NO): YES